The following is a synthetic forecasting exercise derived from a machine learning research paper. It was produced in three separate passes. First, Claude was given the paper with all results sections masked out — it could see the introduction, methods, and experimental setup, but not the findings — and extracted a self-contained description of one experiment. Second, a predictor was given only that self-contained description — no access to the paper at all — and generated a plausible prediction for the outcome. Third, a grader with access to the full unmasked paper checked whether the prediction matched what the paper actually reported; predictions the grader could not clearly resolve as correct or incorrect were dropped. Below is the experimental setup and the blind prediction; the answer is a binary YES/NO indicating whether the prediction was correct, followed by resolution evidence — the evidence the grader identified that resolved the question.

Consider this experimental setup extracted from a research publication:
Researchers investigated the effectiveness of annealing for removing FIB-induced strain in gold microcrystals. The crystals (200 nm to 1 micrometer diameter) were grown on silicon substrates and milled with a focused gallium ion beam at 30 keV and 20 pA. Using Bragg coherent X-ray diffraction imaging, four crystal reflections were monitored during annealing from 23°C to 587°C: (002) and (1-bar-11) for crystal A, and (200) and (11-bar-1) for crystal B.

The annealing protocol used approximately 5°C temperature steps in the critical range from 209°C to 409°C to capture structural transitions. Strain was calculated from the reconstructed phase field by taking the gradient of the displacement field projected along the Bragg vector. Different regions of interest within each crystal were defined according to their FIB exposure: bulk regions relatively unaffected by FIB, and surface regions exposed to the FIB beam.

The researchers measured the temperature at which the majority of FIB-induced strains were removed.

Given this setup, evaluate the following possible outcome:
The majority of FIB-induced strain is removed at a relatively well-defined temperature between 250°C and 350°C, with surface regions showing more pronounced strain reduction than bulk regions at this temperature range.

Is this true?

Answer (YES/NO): NO